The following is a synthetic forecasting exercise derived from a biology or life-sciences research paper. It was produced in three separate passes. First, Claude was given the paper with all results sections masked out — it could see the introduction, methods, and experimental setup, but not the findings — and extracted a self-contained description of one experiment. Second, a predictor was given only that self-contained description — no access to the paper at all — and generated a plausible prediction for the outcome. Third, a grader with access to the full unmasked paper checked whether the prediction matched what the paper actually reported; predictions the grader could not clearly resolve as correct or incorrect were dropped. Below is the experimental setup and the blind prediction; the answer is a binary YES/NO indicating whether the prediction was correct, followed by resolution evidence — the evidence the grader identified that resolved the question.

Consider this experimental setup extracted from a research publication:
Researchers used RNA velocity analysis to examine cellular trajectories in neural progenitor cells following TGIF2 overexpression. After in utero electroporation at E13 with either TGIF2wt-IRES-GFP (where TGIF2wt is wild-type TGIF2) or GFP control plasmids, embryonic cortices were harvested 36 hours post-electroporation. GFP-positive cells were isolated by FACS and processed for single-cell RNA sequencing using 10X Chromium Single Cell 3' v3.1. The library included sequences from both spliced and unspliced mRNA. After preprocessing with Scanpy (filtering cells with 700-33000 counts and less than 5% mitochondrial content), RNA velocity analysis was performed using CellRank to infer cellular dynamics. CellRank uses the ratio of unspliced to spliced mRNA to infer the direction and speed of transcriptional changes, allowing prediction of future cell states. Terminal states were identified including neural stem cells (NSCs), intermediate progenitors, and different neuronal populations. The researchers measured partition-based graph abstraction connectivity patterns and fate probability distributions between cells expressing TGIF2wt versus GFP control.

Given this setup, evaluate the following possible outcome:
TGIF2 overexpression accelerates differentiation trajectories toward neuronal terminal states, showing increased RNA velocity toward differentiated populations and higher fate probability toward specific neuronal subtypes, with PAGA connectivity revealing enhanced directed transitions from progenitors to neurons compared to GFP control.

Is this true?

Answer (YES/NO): NO